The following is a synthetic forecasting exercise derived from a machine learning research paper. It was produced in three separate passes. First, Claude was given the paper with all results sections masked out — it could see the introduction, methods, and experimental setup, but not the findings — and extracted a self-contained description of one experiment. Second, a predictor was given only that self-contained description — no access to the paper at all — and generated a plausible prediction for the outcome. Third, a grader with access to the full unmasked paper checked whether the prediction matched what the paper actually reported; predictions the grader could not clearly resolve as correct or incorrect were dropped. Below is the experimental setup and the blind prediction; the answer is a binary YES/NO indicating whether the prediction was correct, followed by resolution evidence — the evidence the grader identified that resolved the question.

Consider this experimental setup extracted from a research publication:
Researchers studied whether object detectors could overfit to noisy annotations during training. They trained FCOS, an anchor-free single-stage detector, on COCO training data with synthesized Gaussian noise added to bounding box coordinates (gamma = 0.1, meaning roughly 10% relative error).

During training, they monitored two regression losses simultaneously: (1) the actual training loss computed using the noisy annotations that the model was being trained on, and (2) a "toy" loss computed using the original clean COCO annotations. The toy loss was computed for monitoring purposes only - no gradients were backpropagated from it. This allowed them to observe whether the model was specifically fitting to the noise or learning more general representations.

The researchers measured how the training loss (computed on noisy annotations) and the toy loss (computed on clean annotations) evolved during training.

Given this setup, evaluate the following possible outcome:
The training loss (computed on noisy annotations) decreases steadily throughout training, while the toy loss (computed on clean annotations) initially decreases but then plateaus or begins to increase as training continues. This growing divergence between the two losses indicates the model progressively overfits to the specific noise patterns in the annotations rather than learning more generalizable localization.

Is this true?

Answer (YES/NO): NO